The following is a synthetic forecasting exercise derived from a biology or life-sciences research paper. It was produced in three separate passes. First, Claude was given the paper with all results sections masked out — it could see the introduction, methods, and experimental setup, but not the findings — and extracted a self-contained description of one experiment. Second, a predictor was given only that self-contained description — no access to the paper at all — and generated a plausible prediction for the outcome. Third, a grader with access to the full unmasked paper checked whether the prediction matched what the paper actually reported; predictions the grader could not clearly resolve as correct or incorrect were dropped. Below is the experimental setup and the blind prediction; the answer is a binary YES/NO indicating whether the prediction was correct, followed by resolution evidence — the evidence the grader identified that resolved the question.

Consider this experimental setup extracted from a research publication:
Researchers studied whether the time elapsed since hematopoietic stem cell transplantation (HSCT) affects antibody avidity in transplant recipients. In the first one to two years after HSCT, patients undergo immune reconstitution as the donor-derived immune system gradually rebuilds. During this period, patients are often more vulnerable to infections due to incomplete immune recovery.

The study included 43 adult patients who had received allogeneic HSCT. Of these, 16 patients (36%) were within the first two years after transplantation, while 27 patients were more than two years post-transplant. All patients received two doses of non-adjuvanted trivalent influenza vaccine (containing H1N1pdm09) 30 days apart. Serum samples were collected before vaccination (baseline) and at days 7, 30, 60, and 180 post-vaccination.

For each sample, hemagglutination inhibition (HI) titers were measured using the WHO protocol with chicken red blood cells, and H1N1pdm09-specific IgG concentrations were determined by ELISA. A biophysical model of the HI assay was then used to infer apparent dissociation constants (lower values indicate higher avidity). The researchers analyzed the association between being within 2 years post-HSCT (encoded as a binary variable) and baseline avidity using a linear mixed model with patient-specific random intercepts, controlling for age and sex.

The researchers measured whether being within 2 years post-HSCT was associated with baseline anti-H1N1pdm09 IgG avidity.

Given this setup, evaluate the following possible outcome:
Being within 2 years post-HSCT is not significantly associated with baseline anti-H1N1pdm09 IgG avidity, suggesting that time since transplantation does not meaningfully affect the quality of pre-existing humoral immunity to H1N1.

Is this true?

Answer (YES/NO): YES